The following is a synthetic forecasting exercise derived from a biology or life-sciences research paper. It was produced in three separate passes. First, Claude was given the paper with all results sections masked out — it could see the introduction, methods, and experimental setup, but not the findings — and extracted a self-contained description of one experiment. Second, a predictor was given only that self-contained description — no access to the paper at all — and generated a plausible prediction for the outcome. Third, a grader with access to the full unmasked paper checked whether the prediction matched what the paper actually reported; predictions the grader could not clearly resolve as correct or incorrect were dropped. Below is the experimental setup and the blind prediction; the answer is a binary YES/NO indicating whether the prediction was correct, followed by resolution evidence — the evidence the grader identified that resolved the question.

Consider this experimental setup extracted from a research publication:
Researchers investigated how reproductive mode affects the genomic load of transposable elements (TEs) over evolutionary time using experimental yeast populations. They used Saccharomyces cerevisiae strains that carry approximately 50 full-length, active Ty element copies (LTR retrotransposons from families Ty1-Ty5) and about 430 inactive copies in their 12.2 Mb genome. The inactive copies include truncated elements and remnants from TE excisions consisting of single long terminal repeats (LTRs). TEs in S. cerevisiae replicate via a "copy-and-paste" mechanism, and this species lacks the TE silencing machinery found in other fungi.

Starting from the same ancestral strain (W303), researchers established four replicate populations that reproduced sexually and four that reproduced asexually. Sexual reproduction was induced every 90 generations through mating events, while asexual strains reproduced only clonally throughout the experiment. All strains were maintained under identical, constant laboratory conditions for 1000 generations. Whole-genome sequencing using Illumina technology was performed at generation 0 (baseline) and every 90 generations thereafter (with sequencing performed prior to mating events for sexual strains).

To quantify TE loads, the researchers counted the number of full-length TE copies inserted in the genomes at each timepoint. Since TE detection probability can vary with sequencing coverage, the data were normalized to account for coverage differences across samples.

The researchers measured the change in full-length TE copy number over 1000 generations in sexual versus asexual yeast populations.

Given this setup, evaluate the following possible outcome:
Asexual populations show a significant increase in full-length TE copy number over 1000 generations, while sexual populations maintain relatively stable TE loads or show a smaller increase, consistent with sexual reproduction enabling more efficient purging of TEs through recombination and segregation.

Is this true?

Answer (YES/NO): NO